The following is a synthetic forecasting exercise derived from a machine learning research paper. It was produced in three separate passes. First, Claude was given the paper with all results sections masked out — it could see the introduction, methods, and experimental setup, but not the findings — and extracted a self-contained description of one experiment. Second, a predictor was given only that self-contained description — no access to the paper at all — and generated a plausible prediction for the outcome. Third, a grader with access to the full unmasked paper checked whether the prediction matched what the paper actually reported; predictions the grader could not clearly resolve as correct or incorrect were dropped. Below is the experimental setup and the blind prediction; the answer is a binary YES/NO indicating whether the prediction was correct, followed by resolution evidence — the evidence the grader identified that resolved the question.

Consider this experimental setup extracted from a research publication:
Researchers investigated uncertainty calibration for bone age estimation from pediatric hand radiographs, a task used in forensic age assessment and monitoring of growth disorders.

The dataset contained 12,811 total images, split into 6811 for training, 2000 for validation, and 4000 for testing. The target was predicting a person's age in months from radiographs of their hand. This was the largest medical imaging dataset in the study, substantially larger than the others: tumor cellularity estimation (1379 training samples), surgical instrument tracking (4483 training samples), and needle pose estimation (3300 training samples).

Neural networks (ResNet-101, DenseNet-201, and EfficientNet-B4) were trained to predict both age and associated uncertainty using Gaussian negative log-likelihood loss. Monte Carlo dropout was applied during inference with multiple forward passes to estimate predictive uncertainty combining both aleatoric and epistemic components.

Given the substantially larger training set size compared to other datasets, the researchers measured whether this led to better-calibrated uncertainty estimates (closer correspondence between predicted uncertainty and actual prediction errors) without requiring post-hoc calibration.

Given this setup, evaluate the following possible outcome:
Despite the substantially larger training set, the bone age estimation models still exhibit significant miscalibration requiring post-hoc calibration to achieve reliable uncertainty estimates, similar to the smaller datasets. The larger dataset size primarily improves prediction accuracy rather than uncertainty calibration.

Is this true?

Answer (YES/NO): YES